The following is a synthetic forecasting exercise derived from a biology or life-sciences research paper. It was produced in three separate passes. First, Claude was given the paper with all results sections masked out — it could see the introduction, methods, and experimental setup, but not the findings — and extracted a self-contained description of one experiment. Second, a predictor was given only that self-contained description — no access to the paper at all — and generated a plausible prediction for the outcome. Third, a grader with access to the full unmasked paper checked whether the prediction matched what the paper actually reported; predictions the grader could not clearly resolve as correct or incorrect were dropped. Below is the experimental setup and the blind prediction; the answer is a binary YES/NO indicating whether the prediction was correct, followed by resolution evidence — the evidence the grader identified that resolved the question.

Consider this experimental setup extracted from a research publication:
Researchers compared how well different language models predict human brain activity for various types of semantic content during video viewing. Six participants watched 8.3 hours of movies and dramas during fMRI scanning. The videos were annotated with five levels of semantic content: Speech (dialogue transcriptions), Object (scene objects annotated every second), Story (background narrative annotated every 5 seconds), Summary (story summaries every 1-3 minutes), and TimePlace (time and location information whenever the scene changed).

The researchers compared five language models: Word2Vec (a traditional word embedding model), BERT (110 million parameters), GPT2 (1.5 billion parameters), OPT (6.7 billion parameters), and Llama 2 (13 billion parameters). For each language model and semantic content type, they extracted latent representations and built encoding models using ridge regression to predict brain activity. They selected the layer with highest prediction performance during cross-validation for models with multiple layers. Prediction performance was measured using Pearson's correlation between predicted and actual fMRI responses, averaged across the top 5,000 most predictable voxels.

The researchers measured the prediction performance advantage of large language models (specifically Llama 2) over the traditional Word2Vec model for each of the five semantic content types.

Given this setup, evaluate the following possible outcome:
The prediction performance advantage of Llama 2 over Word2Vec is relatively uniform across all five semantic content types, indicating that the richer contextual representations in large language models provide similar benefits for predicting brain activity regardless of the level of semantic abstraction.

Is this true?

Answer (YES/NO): NO